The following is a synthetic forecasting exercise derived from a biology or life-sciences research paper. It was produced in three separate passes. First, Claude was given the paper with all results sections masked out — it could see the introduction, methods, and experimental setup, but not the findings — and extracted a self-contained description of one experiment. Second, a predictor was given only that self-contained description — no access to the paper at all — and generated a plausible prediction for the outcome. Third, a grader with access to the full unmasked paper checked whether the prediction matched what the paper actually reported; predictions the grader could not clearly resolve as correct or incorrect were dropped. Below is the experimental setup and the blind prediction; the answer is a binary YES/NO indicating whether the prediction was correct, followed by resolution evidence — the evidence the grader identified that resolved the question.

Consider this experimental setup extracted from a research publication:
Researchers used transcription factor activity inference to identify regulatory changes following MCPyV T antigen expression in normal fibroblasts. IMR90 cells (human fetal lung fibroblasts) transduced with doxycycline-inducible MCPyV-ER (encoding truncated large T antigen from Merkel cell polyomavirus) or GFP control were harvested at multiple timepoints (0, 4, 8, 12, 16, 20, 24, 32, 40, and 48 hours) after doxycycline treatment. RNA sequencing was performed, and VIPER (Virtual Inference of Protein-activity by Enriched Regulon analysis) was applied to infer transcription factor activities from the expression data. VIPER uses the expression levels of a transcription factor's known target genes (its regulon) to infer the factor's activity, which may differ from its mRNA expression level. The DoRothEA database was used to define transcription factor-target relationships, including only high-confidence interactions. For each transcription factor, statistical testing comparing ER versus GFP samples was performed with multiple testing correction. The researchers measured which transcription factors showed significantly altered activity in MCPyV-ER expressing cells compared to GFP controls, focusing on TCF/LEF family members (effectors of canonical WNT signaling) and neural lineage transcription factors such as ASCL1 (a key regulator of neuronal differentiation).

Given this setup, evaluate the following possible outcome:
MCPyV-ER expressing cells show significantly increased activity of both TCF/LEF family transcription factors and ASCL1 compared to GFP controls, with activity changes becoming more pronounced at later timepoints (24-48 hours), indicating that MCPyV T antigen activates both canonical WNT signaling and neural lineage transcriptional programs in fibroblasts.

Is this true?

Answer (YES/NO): NO